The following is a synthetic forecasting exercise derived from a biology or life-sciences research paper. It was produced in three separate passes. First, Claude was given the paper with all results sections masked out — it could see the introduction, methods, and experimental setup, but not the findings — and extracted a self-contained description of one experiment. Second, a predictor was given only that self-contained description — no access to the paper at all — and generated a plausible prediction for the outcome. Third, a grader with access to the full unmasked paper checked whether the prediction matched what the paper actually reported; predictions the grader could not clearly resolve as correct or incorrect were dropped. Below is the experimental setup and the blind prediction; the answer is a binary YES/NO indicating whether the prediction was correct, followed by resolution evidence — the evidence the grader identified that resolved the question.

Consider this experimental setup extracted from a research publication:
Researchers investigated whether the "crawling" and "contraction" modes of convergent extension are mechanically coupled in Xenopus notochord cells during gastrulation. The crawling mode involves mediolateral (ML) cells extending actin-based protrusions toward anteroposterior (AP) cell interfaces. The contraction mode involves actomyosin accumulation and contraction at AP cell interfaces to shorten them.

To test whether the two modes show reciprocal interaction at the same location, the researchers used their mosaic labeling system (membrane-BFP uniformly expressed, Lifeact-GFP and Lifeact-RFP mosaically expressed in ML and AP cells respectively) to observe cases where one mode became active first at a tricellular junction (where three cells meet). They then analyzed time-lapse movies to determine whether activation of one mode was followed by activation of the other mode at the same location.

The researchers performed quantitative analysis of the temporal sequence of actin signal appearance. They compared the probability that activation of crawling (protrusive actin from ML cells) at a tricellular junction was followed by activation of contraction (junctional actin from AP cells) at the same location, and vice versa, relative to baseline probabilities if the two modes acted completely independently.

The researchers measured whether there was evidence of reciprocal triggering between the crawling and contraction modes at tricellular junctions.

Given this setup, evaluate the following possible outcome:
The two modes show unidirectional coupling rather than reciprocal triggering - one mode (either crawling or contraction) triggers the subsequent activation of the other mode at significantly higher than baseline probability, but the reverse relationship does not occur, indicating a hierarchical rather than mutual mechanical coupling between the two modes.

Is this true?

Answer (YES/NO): NO